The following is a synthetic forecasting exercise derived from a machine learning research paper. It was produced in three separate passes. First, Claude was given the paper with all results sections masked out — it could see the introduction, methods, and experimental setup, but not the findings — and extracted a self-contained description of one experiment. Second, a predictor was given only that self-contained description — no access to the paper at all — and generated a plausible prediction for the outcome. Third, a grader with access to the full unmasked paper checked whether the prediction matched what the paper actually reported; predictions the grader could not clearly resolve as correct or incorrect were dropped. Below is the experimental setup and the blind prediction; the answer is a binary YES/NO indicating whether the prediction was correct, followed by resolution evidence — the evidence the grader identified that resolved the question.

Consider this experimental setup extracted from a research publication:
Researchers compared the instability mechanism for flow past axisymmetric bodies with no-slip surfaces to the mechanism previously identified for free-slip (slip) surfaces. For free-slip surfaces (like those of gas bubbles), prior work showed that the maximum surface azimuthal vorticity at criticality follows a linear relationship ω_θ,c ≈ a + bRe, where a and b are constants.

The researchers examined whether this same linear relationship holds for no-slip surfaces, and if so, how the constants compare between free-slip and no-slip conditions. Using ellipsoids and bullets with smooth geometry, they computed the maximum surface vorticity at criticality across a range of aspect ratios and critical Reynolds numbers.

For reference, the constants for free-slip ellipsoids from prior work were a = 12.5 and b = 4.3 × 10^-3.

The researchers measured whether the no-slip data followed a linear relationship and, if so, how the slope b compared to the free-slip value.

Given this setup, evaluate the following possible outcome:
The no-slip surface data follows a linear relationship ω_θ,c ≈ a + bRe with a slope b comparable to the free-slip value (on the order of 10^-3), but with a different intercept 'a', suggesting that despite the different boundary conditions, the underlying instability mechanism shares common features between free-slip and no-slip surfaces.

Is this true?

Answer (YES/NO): NO